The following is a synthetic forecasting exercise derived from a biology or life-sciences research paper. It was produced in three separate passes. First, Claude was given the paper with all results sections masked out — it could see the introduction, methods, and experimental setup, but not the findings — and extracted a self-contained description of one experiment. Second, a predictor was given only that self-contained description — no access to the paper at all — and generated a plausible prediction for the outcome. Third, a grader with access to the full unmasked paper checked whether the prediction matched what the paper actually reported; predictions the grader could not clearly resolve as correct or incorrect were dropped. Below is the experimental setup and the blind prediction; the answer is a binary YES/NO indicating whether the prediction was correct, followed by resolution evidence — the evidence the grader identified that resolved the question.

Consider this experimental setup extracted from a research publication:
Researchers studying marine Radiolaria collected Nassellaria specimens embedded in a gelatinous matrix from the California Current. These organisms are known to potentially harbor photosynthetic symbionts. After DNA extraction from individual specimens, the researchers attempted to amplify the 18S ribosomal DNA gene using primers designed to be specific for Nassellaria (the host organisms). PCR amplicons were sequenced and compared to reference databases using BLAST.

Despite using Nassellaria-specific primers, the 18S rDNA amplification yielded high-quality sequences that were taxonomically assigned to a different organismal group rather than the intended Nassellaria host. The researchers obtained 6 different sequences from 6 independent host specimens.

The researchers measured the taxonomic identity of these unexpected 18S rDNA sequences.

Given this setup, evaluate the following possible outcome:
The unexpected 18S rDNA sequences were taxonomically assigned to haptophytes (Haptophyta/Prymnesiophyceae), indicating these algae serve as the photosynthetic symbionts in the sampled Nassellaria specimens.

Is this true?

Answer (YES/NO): NO